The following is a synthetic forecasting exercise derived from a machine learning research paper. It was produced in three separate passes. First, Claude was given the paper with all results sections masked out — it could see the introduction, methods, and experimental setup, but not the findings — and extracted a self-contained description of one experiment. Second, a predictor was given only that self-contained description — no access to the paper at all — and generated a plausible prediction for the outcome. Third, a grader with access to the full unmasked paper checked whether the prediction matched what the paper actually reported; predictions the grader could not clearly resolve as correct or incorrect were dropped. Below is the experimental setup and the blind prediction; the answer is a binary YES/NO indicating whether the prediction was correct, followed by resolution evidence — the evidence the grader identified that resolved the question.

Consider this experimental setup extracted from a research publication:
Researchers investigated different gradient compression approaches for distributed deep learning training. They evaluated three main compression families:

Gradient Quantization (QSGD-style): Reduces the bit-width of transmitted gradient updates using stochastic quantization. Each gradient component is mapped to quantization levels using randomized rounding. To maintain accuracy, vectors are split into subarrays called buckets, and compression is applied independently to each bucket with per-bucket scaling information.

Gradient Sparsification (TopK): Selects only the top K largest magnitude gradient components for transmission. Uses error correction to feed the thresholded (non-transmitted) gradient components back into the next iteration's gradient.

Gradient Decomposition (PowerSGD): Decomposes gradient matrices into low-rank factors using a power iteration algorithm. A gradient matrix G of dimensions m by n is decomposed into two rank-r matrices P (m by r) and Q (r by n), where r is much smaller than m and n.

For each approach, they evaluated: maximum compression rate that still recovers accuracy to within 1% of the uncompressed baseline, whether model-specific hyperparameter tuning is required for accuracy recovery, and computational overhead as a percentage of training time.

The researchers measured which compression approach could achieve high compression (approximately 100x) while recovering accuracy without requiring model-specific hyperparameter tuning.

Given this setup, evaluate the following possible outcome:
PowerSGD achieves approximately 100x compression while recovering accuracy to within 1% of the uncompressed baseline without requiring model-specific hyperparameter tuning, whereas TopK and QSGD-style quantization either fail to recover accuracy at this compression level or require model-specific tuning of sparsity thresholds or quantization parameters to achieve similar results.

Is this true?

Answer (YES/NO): NO